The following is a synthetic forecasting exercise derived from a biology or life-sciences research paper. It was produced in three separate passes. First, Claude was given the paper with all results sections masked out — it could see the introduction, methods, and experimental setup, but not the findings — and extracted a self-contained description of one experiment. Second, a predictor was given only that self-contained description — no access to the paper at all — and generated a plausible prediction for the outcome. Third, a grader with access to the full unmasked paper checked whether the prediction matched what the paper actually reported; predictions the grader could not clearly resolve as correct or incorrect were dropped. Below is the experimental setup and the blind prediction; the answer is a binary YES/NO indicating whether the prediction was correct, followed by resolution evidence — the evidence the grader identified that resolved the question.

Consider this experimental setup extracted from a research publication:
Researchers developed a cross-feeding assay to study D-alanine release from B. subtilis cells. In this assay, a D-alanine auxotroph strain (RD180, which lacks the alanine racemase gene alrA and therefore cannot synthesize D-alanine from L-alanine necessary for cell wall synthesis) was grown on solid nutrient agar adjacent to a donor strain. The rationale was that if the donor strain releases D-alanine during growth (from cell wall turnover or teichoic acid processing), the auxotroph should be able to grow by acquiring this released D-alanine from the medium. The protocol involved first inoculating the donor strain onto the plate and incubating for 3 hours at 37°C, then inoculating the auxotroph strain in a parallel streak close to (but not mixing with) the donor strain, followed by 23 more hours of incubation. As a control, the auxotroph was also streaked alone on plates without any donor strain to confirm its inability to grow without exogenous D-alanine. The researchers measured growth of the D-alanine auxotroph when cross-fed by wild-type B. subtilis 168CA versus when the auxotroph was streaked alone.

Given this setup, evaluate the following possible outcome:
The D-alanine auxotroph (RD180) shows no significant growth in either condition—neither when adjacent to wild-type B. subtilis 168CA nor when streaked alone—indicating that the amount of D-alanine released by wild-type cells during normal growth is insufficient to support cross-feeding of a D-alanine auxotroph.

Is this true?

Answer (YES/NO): YES